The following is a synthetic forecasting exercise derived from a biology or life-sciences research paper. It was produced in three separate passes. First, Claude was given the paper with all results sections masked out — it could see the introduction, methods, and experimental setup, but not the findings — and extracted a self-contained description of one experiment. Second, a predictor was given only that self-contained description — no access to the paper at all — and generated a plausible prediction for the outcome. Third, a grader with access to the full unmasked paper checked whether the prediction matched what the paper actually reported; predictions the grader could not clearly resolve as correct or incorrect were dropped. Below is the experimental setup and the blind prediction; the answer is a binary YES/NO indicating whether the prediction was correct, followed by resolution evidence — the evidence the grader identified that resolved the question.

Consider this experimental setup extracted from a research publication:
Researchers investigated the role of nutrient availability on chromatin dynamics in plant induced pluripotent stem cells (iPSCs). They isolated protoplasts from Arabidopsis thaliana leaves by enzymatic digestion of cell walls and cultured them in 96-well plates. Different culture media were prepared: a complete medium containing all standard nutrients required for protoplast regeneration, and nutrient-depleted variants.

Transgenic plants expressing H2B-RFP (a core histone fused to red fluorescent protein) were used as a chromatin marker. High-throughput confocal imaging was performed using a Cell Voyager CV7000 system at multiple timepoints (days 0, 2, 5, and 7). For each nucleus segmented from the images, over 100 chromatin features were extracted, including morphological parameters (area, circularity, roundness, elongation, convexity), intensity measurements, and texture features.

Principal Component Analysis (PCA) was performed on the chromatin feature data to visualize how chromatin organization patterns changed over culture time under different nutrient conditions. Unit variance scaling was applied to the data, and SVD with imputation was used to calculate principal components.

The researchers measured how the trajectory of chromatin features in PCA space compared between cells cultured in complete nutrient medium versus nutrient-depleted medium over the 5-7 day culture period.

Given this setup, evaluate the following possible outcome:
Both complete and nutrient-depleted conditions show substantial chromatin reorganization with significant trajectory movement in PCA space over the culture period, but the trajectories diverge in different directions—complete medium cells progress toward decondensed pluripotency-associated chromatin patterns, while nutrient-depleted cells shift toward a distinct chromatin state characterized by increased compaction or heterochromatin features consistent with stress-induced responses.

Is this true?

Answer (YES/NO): NO